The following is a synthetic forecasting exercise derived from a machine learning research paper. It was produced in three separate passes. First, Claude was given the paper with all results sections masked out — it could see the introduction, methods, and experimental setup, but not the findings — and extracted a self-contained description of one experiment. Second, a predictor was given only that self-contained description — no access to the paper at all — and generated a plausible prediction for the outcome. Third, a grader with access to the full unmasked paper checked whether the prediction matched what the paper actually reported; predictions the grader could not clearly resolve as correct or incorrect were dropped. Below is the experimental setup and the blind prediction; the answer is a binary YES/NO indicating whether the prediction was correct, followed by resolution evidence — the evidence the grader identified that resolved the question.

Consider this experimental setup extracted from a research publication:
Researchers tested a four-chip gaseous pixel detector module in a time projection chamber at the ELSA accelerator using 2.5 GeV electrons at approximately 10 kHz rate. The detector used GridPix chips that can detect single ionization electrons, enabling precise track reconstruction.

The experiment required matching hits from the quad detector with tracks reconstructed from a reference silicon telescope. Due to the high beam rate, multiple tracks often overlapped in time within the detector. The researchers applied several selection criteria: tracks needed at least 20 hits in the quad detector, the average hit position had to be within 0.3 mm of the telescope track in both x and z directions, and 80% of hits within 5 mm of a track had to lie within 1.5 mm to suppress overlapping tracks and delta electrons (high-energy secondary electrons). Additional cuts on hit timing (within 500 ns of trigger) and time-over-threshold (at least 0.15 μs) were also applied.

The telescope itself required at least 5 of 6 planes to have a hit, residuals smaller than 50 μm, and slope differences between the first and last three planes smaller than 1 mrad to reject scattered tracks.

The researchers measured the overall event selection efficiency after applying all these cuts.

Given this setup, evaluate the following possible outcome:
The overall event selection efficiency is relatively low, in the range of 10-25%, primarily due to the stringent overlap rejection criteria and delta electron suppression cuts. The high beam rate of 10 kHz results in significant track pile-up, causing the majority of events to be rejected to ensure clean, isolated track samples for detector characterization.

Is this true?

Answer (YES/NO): NO